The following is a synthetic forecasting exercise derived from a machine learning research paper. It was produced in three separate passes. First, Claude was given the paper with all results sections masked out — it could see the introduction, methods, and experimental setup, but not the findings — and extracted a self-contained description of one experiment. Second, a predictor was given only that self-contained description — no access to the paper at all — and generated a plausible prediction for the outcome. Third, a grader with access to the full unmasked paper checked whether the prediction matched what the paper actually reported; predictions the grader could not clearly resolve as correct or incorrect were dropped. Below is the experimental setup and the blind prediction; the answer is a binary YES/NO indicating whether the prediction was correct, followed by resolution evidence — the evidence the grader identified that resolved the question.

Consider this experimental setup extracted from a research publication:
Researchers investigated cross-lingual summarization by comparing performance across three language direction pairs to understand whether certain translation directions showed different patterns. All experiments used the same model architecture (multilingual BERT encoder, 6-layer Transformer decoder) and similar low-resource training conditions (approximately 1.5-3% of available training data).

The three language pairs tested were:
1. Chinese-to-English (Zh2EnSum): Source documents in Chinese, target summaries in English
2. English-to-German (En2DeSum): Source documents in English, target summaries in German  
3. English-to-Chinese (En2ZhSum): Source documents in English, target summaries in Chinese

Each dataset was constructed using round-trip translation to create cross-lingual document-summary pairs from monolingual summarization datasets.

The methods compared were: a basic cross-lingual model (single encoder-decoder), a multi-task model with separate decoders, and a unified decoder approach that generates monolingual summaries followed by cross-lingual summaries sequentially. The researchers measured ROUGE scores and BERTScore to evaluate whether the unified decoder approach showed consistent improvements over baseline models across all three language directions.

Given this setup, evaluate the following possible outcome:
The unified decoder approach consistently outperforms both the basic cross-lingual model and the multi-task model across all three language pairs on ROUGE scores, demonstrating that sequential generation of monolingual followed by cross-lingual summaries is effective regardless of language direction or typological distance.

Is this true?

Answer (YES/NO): NO